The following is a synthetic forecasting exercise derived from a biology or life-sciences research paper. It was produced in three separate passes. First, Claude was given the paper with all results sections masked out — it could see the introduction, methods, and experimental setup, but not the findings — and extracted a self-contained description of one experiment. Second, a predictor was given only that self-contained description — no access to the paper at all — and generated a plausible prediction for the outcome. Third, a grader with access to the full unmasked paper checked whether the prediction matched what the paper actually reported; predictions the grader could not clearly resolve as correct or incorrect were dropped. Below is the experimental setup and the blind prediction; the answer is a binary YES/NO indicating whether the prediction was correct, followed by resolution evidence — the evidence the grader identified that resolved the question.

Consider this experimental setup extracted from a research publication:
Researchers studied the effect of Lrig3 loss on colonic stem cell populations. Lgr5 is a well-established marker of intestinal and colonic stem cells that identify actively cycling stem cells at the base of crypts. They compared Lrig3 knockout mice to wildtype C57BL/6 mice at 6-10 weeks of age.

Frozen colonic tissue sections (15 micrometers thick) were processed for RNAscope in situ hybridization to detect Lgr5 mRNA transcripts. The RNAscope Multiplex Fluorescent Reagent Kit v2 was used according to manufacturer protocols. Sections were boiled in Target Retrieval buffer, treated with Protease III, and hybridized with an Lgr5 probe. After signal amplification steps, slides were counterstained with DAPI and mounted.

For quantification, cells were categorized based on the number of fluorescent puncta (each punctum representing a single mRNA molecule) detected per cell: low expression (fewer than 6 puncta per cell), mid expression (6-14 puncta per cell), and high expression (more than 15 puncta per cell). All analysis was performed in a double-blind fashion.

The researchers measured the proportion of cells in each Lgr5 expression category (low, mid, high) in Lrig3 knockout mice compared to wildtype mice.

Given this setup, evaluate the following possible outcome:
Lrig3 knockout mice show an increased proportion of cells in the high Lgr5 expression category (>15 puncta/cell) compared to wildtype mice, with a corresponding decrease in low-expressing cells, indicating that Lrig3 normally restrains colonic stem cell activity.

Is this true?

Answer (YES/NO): NO